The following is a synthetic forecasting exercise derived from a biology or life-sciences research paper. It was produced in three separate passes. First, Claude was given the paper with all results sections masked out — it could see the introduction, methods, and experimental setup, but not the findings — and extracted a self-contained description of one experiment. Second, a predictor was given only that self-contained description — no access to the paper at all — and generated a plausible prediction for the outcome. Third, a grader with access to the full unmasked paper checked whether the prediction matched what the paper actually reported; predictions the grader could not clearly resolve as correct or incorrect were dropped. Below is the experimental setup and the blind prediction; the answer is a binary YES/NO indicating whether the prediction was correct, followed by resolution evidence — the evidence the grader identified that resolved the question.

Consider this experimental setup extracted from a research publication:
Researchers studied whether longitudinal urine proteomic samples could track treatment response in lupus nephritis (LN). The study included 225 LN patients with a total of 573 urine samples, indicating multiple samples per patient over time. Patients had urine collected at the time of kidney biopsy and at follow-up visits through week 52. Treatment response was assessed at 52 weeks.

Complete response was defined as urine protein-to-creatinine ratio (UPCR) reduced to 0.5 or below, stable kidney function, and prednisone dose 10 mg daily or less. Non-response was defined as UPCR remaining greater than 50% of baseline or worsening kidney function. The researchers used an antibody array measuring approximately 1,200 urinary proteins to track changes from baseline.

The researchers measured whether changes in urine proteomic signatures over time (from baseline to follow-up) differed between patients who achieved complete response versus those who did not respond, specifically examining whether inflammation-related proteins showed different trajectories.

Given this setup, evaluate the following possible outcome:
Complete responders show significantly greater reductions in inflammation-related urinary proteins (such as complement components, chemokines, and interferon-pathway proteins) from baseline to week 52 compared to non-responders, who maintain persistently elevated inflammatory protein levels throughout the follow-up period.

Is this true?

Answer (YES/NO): NO